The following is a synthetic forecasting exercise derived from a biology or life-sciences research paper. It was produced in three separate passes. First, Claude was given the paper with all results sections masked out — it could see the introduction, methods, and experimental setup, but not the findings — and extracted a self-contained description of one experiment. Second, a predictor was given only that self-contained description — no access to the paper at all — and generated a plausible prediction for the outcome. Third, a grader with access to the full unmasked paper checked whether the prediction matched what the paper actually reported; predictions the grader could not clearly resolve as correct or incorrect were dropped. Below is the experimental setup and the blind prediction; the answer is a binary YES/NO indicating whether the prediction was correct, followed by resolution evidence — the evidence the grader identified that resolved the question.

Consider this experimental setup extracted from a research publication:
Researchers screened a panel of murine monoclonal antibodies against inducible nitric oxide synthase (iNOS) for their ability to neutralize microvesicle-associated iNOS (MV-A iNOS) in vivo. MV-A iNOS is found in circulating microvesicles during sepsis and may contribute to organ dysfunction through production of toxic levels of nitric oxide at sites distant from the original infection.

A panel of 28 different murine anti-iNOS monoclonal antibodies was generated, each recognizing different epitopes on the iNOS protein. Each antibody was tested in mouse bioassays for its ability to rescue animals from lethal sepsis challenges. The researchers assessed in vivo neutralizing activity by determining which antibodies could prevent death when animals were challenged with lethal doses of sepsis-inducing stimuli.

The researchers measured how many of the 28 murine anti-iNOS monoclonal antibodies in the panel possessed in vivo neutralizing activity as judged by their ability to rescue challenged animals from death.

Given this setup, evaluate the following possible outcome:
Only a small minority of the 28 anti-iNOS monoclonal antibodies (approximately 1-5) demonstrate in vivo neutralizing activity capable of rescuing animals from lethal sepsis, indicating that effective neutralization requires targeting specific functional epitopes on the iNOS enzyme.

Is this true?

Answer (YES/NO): YES